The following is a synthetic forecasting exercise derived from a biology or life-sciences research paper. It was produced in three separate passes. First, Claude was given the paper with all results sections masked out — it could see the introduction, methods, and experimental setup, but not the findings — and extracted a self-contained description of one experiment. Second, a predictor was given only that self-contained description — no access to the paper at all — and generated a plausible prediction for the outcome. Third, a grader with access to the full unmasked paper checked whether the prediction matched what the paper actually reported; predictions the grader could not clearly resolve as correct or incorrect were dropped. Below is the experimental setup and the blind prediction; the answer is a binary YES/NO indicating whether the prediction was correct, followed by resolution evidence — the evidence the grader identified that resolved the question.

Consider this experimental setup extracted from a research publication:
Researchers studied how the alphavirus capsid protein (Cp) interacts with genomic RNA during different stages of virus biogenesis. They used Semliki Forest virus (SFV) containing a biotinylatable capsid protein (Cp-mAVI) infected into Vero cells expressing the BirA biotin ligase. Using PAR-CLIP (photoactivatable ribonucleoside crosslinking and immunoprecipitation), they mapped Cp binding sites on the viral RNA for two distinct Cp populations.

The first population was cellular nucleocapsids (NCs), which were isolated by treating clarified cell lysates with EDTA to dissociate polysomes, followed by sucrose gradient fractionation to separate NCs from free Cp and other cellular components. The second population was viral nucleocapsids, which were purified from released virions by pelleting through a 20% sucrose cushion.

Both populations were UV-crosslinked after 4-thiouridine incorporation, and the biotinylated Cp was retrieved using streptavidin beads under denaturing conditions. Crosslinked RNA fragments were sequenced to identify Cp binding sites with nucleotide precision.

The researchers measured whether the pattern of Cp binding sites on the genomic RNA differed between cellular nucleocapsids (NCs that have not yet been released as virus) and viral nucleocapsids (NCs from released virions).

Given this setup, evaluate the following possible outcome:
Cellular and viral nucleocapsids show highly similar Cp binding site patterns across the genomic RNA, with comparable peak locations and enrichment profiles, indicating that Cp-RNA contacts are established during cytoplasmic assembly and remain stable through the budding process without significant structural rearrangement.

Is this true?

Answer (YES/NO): NO